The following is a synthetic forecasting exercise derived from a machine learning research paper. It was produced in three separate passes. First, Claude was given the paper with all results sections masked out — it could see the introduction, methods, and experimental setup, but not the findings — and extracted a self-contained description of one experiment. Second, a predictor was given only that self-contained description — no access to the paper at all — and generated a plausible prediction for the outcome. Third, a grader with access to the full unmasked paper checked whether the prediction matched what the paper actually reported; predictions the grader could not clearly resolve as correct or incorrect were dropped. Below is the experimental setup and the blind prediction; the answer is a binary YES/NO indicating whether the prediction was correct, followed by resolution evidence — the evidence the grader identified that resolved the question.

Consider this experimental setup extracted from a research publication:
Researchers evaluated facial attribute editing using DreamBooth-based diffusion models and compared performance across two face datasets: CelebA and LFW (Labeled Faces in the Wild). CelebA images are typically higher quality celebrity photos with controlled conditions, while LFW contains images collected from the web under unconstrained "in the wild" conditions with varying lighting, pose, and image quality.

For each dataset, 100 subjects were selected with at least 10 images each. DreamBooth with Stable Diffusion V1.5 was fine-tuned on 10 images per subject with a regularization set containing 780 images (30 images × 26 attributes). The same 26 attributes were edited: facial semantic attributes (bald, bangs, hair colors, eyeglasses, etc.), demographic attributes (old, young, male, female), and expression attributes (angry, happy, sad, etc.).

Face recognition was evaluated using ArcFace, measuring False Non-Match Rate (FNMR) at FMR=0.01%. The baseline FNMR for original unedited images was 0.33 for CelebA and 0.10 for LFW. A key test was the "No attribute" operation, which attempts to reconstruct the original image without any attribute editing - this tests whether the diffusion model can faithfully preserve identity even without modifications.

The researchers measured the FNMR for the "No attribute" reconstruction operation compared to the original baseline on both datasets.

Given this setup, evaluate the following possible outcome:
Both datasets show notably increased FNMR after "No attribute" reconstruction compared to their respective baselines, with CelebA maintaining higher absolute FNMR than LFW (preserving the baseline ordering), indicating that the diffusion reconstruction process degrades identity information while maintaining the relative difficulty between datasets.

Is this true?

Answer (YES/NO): YES